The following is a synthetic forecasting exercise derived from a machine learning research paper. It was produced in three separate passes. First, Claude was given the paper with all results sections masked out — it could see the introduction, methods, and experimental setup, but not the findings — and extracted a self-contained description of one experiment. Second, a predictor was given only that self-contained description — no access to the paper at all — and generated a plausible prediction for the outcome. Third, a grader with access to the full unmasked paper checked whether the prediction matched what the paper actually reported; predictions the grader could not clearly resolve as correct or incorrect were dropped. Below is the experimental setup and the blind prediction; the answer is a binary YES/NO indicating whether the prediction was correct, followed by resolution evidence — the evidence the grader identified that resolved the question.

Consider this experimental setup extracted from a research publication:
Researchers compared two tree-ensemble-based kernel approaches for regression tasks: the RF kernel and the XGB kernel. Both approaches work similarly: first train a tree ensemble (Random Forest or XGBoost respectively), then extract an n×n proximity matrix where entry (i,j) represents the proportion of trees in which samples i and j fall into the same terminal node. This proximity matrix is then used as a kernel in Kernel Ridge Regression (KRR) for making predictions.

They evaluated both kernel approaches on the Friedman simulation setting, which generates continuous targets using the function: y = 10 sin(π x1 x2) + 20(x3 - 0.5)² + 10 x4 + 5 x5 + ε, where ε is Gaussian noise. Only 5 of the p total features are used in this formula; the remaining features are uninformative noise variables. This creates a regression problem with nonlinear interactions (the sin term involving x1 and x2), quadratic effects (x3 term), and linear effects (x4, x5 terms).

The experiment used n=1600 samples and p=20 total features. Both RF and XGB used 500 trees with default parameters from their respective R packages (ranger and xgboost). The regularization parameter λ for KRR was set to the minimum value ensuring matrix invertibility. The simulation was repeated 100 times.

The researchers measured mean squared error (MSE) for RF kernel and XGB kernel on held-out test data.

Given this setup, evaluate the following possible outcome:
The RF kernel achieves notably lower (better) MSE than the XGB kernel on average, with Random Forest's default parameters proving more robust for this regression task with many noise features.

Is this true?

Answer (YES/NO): NO